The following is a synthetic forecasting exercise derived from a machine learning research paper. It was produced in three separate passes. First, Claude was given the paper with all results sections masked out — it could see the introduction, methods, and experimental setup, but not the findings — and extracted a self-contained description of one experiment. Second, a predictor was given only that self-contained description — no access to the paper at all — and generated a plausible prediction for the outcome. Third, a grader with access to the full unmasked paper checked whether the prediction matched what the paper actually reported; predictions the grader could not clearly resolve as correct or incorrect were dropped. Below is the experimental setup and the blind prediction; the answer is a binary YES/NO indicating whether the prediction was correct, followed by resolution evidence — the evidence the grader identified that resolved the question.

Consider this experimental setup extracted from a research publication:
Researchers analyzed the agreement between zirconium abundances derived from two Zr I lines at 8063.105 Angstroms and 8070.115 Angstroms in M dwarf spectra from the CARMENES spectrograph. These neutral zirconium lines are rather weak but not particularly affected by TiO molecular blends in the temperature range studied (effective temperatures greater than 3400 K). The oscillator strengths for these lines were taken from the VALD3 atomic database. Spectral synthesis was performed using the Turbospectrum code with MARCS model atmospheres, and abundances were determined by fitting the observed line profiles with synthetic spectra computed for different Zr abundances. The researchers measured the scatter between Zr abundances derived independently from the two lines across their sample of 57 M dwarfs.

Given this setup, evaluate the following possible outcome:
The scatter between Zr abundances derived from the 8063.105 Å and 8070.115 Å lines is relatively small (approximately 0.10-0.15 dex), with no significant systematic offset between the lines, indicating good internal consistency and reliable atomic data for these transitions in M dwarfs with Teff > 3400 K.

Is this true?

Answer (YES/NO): NO